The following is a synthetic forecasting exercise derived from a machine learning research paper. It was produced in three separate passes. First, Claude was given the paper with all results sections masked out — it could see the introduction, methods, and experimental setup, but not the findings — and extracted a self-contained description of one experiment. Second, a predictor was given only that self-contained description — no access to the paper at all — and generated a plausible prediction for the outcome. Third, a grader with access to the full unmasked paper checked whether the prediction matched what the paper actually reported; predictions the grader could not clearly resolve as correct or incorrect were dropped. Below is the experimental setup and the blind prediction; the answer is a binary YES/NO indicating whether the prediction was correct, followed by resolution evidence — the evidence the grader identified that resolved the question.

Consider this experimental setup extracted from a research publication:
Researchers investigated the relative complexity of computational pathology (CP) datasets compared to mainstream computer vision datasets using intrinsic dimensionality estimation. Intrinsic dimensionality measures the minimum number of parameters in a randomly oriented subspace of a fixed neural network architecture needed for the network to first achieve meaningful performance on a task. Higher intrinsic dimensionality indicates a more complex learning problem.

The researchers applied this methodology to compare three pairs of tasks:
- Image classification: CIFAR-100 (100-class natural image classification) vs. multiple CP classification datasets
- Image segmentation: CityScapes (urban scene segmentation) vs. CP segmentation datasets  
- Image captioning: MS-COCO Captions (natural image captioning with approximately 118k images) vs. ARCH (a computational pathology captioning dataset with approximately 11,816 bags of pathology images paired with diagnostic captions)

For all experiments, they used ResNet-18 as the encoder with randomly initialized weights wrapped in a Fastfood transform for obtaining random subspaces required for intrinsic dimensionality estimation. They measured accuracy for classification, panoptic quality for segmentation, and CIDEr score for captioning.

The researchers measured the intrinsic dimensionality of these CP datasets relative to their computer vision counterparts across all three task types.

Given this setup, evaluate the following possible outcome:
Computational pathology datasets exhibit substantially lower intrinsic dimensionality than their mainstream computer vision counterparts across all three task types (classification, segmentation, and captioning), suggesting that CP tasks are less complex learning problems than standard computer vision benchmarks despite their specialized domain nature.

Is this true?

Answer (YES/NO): NO